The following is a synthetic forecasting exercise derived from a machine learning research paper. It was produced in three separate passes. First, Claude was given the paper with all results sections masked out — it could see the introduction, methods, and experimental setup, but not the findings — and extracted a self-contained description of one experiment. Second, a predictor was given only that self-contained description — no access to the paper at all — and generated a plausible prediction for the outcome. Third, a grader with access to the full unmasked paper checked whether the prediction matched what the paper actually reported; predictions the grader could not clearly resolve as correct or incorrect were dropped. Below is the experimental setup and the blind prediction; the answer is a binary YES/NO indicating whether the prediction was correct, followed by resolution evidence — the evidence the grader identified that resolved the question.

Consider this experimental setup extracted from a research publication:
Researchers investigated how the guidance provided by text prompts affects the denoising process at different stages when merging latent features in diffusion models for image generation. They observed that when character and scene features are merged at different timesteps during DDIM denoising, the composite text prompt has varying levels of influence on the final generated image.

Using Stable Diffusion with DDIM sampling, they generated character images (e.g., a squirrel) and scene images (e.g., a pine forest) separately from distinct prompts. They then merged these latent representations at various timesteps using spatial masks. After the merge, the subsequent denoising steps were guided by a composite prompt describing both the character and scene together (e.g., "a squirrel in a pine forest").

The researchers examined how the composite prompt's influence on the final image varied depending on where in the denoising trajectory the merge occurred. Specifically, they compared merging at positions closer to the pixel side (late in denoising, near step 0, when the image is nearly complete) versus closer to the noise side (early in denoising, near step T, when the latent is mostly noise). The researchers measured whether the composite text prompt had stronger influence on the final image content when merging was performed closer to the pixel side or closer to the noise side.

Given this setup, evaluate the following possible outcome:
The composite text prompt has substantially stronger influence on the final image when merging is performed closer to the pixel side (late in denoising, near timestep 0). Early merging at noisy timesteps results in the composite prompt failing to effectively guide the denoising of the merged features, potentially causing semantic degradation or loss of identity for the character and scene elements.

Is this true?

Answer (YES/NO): NO